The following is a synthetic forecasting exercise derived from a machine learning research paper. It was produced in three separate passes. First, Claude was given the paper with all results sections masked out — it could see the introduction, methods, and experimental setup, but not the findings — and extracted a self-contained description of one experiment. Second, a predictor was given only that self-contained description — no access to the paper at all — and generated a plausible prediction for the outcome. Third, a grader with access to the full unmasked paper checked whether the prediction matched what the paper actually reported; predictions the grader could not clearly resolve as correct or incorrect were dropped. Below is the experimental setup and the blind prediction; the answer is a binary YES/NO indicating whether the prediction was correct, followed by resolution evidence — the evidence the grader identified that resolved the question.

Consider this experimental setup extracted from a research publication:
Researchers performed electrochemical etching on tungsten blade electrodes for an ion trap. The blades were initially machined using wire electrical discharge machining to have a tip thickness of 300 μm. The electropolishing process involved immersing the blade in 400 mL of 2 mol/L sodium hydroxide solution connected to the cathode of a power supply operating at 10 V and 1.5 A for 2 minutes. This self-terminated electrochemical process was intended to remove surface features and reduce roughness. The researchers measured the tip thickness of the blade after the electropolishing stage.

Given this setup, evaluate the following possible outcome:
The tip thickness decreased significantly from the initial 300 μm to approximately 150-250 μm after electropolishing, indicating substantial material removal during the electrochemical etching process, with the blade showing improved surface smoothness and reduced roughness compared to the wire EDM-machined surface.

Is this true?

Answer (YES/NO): NO